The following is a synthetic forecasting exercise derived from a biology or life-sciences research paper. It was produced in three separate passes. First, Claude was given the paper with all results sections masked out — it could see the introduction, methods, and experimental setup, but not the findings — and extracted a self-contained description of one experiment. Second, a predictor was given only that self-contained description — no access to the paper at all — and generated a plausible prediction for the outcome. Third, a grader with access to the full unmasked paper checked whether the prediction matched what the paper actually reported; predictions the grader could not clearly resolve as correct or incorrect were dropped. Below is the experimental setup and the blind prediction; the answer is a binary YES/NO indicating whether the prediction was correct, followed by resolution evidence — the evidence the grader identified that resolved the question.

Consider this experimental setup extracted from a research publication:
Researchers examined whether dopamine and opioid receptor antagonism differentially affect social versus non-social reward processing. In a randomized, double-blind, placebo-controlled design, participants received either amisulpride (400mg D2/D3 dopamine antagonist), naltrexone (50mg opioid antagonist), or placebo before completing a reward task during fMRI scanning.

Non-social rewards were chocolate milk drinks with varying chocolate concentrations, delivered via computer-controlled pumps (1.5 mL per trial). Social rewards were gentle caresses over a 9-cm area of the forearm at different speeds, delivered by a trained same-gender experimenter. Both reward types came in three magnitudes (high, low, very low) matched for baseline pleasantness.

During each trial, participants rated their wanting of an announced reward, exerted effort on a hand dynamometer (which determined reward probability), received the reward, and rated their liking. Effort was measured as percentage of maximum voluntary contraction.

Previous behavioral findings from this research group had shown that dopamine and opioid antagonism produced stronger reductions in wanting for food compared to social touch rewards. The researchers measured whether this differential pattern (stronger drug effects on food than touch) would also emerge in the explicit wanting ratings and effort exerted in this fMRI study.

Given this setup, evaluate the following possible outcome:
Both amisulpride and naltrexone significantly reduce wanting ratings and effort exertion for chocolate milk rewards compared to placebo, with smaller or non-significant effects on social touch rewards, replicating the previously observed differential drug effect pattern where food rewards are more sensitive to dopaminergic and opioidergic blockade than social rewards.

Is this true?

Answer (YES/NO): NO